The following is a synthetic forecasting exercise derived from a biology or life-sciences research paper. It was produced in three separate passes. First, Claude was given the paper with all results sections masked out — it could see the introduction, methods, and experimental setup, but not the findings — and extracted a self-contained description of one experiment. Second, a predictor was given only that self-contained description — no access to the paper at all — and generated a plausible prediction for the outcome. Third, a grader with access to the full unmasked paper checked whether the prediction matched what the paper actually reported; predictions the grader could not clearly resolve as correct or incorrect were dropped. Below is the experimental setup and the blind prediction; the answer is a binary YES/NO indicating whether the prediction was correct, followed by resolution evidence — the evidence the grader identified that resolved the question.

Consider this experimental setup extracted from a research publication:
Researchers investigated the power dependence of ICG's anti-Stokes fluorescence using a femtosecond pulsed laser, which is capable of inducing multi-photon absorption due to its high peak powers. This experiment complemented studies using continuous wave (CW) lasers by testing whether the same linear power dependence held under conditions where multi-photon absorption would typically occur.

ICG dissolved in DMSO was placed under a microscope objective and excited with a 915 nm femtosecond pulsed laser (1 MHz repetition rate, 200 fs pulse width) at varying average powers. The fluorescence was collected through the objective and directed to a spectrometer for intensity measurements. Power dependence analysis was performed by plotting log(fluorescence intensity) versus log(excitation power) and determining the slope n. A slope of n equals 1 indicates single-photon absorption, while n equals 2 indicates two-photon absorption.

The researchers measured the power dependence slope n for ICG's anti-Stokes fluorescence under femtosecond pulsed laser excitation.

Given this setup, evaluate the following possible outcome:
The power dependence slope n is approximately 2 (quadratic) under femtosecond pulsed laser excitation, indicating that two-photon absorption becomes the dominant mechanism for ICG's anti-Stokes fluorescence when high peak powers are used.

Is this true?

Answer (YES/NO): NO